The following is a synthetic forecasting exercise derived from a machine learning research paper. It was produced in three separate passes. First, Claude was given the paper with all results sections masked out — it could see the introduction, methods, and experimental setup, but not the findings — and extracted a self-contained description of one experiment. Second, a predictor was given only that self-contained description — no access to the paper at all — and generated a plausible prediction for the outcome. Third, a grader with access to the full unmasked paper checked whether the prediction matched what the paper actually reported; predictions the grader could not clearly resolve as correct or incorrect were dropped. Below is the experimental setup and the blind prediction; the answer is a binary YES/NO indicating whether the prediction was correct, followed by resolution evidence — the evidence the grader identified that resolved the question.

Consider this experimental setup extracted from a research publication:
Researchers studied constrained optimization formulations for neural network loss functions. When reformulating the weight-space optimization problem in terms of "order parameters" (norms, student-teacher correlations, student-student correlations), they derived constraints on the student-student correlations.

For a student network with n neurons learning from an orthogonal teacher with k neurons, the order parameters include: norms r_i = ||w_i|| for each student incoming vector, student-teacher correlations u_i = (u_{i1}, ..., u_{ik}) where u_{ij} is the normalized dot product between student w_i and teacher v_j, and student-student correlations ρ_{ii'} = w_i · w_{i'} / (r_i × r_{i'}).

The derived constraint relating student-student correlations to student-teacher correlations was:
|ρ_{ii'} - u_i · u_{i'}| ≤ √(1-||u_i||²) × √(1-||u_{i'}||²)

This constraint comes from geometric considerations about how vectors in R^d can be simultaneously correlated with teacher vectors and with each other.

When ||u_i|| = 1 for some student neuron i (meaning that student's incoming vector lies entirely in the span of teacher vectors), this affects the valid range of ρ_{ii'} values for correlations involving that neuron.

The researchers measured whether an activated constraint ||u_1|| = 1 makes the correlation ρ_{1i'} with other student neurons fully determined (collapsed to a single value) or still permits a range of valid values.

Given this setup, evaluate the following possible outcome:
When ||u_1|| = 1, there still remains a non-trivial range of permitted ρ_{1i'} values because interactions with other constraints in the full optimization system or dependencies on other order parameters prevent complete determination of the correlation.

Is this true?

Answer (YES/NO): NO